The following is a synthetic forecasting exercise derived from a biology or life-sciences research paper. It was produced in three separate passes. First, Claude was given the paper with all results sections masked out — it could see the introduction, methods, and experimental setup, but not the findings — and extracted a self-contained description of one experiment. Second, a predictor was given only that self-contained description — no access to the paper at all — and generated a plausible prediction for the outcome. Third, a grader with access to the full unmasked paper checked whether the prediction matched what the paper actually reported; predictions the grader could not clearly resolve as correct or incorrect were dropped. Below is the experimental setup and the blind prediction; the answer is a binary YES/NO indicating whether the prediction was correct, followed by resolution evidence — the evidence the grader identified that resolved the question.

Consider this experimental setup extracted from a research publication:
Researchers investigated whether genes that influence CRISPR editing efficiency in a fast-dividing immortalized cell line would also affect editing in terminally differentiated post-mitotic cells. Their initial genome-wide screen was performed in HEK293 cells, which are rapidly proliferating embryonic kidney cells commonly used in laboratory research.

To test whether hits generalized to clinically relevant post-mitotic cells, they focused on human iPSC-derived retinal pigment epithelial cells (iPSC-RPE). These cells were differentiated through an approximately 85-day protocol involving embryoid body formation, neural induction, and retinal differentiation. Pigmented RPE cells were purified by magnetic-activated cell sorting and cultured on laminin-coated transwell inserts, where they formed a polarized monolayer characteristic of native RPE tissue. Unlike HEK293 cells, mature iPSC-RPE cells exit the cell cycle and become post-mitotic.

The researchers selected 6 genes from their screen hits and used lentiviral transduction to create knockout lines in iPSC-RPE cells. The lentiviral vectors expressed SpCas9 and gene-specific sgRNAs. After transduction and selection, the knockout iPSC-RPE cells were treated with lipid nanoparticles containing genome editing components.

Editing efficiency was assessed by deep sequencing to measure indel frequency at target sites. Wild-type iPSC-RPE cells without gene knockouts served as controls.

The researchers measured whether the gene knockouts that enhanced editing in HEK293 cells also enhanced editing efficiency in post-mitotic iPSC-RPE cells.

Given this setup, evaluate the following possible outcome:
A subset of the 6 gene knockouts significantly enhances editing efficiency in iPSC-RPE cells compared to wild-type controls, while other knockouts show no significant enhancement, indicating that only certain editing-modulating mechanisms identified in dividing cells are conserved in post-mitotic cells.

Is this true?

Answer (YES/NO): YES